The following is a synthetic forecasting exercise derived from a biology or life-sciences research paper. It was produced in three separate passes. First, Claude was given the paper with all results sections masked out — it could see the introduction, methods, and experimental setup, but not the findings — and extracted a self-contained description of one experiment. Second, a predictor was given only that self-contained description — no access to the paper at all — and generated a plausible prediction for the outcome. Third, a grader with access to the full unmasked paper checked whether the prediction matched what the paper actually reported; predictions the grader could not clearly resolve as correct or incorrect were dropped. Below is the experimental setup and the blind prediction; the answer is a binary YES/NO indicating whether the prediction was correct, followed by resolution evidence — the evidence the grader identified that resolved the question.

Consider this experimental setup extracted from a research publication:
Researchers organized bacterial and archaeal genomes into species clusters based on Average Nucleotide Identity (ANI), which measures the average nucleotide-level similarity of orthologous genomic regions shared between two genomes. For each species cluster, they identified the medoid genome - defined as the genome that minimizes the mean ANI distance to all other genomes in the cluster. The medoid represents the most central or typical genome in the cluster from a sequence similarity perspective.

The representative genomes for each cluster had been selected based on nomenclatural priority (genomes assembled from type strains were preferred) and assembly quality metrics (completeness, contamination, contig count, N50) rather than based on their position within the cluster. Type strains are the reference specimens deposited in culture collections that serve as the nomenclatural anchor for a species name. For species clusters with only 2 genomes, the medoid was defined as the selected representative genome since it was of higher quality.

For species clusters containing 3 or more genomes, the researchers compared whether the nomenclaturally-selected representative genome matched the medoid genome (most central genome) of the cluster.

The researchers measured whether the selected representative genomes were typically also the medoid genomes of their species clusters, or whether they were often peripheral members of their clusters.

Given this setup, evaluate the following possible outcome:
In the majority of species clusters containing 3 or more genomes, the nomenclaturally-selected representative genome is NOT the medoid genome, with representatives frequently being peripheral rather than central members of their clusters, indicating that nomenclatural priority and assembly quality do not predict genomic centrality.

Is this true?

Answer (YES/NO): NO